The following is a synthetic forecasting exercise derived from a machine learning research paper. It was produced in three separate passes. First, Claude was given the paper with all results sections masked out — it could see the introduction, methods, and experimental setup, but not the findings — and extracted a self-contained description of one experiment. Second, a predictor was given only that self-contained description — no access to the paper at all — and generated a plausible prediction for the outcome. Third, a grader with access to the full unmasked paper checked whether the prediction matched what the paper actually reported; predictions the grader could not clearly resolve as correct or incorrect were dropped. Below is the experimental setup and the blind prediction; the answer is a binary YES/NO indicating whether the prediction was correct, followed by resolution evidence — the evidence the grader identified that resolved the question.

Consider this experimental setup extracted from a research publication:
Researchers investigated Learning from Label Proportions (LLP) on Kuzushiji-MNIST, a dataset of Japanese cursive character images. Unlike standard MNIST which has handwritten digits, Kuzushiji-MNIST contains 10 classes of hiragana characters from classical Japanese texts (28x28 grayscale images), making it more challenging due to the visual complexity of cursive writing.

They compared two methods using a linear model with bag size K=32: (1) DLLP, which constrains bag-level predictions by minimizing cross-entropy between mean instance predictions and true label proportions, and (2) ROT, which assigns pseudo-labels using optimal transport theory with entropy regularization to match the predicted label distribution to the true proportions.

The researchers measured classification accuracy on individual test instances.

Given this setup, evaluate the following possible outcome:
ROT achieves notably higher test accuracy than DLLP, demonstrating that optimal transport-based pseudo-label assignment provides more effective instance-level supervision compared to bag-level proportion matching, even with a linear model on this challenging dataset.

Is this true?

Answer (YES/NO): YES